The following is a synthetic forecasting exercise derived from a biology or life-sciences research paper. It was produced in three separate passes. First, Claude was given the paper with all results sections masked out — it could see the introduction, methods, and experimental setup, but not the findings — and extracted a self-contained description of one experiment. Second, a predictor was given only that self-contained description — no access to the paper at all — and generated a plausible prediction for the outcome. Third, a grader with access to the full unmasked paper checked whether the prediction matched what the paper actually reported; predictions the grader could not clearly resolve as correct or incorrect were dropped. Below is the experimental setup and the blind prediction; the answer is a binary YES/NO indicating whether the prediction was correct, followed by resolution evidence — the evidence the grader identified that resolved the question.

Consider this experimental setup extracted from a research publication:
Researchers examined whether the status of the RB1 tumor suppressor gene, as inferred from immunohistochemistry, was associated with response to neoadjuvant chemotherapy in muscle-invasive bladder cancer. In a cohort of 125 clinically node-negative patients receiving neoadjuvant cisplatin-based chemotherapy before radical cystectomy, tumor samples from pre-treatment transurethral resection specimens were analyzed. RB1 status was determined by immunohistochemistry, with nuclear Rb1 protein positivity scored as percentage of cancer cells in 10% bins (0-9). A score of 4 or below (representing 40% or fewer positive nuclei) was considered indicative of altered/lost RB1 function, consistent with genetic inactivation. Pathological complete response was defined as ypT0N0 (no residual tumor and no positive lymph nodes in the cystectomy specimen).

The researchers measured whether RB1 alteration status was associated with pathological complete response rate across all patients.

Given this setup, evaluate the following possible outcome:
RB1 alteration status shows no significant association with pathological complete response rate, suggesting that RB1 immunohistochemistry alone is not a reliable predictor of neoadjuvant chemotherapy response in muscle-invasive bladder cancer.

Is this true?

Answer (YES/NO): NO